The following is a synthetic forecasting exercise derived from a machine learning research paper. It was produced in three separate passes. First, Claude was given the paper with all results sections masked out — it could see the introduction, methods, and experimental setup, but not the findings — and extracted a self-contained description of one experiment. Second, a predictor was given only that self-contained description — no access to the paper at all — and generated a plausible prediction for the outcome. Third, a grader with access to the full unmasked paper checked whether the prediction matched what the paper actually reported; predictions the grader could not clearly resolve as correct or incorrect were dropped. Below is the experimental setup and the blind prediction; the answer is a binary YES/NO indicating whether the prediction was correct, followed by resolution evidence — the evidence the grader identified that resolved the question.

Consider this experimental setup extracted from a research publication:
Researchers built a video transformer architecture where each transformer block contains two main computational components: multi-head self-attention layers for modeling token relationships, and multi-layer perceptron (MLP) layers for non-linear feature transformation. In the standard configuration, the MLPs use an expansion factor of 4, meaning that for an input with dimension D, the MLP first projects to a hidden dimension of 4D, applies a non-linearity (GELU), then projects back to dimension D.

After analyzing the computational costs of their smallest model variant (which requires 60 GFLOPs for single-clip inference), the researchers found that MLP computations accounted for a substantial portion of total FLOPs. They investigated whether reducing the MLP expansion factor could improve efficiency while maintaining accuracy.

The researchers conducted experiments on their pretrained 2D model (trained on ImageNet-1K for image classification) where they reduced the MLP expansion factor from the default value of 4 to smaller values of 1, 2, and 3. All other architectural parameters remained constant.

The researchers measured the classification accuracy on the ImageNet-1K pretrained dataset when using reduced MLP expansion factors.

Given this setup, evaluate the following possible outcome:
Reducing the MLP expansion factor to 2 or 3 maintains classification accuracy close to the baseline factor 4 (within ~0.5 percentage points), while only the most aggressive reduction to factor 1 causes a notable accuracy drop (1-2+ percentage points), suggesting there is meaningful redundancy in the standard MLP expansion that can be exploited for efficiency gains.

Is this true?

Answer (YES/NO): NO